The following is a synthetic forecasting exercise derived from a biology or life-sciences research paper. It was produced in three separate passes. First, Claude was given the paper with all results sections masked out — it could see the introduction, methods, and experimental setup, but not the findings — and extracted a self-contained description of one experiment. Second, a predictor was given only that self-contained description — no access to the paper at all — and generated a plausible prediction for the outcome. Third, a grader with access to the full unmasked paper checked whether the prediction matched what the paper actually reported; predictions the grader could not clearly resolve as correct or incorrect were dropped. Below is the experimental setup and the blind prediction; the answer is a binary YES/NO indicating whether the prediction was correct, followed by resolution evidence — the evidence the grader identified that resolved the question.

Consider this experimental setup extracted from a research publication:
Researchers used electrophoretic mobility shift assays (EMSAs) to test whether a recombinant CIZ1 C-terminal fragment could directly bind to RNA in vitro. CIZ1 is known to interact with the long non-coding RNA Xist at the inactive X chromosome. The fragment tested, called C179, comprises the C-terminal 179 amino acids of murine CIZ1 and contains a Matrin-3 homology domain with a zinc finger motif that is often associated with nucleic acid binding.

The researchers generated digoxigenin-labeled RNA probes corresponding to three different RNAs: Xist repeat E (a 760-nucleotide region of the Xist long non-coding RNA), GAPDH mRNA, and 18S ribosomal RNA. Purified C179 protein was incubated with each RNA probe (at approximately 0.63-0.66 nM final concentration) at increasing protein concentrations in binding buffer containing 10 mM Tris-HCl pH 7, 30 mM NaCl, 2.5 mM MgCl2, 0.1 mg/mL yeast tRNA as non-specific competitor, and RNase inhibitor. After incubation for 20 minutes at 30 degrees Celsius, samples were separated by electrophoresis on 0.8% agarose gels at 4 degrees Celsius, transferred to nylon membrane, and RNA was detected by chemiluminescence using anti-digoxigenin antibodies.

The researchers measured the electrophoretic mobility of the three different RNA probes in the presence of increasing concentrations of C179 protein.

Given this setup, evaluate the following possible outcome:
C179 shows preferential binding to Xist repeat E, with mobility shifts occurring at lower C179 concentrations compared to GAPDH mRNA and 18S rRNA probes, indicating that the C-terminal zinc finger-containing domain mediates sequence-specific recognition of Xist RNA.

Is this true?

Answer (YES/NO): NO